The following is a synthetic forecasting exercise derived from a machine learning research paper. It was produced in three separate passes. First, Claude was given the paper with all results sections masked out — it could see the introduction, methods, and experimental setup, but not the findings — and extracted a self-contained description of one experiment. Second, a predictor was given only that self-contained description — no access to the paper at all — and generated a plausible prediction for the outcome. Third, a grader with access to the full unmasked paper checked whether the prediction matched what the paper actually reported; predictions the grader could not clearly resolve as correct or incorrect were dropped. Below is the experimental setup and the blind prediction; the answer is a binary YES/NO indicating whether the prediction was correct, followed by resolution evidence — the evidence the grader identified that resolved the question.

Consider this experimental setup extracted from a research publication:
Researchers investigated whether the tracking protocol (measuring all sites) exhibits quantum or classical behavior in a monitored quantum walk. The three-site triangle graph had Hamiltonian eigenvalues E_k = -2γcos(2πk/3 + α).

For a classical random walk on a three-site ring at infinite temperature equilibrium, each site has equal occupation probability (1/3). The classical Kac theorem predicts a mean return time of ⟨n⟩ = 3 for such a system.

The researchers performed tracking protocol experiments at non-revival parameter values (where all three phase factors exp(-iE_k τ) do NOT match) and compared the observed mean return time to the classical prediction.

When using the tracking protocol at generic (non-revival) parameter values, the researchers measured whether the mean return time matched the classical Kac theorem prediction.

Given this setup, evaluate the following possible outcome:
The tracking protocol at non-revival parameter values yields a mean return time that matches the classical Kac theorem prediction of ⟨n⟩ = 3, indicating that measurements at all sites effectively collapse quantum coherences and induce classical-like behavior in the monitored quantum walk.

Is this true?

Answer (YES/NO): YES